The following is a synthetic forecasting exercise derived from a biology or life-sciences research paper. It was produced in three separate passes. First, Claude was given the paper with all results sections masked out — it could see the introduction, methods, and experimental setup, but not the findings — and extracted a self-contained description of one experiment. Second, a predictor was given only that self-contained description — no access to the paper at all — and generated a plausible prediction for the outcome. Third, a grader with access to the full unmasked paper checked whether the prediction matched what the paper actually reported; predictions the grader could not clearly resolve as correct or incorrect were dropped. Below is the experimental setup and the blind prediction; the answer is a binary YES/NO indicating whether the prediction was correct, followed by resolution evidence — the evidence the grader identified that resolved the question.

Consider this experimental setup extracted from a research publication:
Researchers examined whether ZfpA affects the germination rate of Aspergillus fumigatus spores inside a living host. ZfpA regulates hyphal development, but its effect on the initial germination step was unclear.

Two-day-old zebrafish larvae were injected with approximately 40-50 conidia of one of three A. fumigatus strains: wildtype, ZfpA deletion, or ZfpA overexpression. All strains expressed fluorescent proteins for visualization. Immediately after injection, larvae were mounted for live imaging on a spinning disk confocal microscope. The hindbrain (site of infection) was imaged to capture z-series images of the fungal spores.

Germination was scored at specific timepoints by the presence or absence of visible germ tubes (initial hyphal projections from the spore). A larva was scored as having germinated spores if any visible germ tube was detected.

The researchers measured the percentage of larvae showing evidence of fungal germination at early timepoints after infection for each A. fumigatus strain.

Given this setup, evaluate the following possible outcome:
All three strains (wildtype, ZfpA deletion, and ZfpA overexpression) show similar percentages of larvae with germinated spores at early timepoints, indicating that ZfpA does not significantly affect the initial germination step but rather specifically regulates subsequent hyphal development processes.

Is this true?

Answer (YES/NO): YES